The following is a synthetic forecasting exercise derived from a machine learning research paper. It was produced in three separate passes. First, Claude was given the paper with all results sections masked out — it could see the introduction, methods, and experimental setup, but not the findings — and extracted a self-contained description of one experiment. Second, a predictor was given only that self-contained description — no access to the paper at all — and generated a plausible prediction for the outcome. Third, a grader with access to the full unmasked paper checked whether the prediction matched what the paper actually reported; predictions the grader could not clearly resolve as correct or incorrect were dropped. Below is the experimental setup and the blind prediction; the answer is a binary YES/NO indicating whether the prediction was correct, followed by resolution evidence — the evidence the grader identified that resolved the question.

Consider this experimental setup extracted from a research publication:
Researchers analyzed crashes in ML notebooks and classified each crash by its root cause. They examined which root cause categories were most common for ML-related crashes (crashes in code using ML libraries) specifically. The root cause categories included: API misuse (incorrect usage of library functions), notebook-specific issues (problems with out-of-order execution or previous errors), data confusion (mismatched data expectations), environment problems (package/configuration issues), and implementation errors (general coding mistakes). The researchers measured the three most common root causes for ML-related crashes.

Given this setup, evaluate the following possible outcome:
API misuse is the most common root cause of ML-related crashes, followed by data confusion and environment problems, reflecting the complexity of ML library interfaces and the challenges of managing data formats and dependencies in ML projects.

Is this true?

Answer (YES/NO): NO